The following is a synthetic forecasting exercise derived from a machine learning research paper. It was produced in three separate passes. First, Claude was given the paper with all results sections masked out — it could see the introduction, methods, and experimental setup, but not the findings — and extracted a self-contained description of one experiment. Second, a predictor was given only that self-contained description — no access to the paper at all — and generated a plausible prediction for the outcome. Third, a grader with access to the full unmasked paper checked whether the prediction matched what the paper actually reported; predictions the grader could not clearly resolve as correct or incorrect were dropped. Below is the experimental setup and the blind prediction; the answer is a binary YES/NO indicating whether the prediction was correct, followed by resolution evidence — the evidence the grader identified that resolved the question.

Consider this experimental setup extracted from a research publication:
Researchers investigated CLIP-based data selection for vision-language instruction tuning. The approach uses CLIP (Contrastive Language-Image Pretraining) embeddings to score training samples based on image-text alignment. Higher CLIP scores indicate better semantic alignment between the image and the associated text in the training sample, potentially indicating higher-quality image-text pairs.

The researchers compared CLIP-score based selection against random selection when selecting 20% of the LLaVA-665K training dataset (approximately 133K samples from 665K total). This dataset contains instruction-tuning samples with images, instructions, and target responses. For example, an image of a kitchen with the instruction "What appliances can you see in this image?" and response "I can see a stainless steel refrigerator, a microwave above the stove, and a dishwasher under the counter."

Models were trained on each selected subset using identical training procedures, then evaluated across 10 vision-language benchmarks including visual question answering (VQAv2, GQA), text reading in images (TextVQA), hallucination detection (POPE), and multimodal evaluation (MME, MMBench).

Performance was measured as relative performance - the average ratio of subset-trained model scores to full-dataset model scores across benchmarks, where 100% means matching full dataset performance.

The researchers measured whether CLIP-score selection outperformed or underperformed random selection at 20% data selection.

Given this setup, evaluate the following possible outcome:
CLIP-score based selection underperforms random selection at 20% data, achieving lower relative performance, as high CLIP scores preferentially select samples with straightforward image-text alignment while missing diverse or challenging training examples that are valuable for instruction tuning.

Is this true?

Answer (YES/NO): YES